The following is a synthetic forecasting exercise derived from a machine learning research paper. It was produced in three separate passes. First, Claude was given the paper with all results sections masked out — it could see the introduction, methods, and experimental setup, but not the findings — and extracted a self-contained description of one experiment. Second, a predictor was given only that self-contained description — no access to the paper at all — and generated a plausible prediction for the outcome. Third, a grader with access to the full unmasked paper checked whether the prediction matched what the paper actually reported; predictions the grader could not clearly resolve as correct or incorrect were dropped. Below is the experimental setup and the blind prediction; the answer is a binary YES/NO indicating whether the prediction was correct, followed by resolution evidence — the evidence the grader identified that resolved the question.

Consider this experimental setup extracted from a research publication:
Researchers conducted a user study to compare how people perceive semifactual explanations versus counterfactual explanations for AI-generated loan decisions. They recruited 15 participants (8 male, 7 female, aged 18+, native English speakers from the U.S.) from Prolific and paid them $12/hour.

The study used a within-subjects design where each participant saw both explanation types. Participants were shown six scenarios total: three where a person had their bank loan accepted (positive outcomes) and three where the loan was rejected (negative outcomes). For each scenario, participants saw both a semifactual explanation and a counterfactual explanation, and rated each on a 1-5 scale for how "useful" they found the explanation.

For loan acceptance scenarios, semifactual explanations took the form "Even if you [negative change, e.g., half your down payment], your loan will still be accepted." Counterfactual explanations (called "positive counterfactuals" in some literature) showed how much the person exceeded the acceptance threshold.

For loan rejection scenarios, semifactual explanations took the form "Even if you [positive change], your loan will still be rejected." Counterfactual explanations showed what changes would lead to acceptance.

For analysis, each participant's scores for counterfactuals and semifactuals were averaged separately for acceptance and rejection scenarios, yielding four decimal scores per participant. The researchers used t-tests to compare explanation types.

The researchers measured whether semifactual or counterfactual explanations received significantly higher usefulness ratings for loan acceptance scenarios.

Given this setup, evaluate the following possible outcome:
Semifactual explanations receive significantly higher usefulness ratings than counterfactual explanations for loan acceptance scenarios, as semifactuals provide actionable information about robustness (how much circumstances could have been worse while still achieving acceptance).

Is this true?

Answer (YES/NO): YES